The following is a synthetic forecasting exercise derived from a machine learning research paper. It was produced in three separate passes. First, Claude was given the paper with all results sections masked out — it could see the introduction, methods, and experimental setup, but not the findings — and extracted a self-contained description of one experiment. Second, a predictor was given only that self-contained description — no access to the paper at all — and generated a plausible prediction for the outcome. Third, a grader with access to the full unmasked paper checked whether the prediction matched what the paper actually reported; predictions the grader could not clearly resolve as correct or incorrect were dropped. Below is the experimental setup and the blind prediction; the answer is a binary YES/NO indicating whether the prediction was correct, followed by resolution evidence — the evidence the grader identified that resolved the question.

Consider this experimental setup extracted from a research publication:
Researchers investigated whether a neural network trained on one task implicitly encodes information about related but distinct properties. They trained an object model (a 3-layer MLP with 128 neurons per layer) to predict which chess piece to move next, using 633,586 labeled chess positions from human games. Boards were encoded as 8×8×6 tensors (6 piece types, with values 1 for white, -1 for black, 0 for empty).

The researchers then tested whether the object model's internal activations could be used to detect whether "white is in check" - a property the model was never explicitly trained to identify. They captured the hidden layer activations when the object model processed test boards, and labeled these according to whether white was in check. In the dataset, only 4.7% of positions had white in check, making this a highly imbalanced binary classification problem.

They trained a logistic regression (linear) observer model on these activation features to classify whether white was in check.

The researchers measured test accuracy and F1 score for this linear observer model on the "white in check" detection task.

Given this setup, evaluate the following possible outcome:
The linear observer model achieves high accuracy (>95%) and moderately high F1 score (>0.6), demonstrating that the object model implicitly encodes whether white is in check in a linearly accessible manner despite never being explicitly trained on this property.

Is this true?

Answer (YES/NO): NO